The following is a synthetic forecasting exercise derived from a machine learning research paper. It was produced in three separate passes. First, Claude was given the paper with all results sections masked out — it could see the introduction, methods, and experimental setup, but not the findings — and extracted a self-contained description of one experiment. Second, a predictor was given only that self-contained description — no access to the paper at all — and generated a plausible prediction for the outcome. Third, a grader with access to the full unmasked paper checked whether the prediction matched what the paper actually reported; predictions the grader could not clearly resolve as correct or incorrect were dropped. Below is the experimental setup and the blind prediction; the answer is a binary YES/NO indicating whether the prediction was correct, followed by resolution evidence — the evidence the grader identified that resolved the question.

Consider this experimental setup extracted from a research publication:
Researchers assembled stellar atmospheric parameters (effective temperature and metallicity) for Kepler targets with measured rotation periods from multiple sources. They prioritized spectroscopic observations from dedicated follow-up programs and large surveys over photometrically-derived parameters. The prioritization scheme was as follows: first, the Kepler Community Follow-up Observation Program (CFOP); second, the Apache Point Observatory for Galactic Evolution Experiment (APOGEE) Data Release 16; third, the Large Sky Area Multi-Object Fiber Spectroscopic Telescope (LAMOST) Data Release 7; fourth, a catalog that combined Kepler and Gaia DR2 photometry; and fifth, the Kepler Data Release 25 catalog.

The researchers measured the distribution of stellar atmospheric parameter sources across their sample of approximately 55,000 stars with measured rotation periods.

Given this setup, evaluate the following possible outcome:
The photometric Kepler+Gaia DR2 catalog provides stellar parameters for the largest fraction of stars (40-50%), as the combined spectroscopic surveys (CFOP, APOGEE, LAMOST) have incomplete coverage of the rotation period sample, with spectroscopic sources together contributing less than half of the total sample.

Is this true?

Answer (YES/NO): NO